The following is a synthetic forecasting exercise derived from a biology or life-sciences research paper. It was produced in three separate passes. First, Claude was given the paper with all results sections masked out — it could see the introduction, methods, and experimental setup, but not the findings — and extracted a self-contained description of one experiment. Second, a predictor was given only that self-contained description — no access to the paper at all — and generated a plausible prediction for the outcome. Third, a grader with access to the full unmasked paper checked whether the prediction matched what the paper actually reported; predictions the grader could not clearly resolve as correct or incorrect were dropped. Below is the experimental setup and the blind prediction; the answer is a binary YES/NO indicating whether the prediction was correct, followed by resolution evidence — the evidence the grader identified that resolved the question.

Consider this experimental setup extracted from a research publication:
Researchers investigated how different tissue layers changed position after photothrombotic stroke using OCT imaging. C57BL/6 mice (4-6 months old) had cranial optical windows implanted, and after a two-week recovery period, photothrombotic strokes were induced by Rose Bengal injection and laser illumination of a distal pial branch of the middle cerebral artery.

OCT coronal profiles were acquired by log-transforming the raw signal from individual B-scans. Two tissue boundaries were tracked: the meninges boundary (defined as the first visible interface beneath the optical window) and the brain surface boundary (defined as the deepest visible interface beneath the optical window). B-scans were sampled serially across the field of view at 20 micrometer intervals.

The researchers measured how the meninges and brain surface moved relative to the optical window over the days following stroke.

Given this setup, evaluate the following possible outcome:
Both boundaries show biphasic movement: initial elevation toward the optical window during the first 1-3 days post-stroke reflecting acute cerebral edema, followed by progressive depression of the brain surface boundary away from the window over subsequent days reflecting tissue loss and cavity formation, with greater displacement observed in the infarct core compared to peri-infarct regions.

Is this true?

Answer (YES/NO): NO